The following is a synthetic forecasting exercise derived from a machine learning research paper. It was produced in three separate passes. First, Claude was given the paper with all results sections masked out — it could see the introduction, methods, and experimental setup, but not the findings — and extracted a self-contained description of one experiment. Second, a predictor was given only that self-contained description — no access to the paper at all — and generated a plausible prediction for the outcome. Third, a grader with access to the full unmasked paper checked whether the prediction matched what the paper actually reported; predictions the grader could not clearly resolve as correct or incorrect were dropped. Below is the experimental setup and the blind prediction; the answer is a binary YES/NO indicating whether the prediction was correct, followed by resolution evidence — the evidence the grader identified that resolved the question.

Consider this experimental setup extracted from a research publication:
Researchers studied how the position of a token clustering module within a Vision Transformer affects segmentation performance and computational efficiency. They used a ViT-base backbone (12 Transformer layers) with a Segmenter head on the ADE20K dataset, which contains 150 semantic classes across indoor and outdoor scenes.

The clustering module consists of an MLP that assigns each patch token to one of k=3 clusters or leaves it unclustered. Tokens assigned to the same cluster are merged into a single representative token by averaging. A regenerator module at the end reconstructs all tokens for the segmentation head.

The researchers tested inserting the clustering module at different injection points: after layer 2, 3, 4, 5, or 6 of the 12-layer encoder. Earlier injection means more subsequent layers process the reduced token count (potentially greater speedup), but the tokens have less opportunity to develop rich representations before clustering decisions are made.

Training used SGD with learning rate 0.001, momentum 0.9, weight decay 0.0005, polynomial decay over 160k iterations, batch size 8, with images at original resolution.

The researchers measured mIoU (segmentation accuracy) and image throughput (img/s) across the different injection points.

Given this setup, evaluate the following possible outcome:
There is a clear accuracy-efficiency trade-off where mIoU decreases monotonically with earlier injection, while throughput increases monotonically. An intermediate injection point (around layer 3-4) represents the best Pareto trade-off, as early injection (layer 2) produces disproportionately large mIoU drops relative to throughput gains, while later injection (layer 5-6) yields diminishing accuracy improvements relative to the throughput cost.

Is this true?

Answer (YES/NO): NO